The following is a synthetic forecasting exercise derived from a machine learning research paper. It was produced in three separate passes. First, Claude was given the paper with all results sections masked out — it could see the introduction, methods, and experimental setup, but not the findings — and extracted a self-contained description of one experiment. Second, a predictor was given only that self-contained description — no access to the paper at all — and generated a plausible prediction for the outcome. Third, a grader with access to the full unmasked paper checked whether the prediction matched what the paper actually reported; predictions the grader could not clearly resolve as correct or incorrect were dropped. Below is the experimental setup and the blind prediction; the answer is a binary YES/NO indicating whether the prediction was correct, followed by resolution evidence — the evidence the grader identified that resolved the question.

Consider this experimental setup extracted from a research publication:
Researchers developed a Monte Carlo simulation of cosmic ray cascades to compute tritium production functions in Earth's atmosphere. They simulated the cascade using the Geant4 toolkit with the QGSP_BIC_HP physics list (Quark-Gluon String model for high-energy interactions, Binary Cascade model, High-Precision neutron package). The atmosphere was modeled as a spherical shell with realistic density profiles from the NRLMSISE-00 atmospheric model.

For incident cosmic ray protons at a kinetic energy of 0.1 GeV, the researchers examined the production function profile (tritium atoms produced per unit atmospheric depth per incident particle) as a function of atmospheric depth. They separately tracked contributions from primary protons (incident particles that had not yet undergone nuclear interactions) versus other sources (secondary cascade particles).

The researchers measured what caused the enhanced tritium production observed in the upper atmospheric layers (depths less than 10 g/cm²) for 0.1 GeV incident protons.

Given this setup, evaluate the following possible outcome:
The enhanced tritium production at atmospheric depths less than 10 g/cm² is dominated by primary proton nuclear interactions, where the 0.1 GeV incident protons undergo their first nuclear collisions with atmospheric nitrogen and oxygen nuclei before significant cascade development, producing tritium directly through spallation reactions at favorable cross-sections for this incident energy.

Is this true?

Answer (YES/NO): YES